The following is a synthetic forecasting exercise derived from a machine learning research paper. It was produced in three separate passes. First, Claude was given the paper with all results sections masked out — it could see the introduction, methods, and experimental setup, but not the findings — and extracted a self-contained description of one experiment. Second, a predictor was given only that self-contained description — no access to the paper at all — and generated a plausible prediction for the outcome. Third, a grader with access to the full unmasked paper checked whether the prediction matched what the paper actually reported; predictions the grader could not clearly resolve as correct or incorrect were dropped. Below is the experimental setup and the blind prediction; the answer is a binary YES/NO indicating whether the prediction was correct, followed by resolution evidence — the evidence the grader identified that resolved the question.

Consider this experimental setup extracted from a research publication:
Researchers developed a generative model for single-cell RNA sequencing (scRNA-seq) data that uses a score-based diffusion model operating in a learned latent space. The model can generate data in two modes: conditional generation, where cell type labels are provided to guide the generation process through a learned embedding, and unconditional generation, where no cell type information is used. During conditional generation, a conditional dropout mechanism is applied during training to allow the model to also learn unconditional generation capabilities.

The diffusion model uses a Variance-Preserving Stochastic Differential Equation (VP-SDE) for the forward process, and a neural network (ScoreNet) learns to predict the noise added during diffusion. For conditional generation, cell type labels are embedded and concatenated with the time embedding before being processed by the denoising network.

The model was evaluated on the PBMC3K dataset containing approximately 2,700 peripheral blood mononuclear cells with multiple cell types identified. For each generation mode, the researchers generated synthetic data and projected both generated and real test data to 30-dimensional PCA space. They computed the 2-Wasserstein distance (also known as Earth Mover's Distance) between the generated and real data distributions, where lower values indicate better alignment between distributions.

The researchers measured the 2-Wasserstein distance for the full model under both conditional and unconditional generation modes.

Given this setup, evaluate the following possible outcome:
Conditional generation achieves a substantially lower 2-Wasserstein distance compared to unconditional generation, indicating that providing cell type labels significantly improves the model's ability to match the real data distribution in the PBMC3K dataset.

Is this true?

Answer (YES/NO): NO